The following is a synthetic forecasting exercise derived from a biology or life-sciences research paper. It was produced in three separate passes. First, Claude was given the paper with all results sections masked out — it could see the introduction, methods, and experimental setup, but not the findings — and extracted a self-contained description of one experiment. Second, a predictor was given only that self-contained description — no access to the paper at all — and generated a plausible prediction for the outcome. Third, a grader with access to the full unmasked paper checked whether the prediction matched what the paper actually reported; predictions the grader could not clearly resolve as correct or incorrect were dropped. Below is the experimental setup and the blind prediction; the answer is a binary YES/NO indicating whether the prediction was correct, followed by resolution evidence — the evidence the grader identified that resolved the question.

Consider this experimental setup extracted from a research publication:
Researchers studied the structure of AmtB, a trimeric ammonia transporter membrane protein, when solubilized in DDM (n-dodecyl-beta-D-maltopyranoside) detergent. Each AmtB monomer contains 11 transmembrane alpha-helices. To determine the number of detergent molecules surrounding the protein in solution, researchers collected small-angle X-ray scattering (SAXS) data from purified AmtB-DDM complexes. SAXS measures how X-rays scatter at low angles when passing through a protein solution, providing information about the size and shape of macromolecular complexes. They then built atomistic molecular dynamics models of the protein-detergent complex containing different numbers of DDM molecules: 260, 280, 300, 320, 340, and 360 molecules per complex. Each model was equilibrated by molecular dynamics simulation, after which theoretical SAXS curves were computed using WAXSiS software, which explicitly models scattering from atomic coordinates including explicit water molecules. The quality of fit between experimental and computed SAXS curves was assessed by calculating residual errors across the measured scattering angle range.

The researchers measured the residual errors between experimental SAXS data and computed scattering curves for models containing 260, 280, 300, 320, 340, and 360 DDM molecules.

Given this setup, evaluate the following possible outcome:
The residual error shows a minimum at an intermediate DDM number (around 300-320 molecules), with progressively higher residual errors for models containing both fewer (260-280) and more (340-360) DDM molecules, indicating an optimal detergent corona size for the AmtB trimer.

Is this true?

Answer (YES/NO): YES